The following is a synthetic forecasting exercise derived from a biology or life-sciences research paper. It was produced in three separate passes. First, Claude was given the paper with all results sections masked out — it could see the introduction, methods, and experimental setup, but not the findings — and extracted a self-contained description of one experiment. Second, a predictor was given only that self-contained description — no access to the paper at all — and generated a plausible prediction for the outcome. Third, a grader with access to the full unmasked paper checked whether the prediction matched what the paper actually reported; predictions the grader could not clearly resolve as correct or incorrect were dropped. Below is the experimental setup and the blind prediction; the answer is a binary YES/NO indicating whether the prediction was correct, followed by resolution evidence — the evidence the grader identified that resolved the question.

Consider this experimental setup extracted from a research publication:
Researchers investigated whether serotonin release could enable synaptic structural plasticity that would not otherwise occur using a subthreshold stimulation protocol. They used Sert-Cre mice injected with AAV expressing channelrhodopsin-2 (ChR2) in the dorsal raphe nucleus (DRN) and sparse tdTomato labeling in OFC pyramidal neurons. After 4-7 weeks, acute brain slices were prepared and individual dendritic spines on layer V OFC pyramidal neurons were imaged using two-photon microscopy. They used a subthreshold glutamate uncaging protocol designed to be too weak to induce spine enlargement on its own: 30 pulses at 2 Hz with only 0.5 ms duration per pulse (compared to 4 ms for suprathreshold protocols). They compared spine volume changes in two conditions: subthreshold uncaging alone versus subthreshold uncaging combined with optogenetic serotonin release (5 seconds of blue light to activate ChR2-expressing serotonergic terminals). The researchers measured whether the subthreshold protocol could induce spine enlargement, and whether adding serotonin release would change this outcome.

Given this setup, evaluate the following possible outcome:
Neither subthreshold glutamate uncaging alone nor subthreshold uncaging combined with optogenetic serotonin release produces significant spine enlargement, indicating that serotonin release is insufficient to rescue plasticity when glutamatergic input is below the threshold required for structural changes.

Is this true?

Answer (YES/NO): NO